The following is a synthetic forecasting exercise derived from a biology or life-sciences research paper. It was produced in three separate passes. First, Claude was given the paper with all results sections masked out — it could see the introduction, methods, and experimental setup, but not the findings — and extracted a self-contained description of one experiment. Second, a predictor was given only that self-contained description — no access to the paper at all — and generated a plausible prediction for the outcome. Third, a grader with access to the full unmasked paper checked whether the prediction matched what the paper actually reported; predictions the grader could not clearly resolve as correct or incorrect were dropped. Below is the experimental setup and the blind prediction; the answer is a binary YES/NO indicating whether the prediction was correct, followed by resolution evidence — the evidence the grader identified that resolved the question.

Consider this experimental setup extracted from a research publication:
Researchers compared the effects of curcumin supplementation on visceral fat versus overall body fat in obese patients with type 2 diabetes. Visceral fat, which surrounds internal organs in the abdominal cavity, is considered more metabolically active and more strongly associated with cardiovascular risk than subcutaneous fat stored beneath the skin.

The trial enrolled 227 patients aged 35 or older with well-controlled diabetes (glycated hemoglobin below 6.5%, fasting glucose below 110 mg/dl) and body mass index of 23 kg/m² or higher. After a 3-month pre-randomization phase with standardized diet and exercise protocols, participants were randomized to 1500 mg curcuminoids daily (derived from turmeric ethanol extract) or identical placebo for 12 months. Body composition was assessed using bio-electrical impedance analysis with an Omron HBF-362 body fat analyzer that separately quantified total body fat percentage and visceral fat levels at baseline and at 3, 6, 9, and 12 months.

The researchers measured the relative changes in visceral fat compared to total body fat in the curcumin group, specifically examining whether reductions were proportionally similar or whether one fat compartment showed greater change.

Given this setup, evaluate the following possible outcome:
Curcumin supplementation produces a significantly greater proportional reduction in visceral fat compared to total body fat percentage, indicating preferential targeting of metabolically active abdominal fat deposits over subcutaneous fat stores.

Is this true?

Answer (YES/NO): NO